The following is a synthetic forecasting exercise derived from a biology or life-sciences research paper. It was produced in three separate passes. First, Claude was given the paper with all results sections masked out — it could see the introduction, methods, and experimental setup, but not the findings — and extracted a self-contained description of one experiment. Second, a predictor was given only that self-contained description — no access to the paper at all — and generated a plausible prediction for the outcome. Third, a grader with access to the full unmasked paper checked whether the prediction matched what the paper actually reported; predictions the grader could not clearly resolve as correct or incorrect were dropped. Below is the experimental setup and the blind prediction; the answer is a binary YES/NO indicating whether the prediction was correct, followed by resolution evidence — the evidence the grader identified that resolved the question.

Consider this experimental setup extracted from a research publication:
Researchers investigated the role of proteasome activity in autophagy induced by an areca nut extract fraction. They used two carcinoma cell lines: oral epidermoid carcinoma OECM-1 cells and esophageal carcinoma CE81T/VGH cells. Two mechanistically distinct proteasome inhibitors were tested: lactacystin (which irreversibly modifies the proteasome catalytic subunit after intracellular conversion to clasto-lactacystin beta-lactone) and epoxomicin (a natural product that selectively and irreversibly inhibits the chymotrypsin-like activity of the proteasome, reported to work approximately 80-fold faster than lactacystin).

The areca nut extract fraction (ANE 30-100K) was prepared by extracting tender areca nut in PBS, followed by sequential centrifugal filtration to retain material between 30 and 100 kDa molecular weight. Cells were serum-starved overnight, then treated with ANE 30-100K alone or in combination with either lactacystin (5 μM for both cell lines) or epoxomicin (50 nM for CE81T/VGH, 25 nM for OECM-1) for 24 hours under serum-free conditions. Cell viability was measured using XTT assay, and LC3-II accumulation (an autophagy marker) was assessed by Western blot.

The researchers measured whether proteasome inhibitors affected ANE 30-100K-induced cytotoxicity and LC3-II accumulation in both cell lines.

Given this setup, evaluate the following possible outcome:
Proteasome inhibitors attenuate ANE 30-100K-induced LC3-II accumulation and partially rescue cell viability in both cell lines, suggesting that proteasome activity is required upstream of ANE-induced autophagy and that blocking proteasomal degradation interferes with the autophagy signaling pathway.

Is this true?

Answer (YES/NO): YES